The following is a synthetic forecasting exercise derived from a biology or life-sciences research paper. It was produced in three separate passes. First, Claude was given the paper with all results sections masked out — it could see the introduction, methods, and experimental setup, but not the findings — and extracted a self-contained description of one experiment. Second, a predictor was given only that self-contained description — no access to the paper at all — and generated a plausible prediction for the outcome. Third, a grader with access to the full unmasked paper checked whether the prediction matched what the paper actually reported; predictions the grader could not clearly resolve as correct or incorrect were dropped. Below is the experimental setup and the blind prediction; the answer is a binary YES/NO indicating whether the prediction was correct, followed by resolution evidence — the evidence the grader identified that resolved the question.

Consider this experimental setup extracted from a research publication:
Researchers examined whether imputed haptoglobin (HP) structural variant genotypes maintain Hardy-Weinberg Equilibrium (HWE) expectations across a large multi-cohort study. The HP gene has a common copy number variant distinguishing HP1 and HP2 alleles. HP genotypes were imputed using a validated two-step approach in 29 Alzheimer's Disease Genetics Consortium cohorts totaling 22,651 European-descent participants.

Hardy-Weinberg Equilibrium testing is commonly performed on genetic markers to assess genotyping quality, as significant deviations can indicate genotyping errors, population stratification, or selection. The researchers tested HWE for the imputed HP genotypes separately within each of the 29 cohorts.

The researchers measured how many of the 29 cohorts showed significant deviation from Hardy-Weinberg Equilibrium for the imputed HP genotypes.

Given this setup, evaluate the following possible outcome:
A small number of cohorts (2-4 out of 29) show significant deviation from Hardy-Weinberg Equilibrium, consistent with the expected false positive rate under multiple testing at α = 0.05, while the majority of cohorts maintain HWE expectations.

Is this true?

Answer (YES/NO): YES